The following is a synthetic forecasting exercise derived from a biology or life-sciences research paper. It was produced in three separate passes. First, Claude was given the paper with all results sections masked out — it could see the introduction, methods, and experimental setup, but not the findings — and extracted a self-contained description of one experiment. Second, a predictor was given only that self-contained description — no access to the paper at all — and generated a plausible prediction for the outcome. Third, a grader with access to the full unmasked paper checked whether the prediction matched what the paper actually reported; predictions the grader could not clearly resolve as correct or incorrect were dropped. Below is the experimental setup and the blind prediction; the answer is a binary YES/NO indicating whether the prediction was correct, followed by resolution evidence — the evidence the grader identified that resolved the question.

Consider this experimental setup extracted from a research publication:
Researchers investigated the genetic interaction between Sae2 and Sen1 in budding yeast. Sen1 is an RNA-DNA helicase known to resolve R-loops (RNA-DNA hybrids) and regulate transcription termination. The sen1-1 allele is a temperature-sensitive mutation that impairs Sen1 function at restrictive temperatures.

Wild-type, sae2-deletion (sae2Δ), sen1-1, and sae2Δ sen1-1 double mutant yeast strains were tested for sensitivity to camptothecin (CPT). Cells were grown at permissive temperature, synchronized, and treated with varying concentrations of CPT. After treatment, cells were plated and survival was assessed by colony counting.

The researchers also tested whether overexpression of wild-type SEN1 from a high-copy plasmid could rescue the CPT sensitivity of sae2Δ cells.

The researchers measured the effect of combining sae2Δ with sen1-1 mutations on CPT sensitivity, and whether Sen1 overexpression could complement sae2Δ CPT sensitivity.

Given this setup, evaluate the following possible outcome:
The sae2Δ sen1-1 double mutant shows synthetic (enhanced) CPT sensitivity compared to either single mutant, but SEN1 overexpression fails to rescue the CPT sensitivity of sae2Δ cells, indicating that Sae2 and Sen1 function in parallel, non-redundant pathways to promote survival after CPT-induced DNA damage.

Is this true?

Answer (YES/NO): NO